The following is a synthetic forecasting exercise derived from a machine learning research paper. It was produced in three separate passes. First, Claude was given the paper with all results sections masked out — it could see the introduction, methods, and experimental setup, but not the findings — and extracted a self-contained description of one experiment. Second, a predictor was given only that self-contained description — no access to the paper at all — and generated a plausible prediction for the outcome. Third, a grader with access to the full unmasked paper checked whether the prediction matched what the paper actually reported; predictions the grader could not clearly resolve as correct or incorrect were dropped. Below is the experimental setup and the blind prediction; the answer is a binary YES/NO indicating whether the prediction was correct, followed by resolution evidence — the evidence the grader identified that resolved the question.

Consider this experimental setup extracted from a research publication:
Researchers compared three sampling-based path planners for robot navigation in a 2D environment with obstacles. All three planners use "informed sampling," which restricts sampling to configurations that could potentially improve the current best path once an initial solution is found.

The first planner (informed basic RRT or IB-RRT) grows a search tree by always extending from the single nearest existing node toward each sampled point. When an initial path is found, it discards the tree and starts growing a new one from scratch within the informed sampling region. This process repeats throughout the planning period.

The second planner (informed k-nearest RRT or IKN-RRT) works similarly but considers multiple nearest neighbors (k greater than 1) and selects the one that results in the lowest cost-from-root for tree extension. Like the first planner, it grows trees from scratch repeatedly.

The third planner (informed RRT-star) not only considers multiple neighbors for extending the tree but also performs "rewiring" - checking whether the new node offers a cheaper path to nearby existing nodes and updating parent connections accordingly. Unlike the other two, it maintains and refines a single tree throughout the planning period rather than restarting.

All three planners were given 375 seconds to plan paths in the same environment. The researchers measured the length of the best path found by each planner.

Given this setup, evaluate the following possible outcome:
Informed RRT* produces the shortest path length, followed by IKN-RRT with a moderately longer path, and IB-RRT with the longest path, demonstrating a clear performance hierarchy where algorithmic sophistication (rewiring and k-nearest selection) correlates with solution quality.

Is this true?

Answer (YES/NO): YES